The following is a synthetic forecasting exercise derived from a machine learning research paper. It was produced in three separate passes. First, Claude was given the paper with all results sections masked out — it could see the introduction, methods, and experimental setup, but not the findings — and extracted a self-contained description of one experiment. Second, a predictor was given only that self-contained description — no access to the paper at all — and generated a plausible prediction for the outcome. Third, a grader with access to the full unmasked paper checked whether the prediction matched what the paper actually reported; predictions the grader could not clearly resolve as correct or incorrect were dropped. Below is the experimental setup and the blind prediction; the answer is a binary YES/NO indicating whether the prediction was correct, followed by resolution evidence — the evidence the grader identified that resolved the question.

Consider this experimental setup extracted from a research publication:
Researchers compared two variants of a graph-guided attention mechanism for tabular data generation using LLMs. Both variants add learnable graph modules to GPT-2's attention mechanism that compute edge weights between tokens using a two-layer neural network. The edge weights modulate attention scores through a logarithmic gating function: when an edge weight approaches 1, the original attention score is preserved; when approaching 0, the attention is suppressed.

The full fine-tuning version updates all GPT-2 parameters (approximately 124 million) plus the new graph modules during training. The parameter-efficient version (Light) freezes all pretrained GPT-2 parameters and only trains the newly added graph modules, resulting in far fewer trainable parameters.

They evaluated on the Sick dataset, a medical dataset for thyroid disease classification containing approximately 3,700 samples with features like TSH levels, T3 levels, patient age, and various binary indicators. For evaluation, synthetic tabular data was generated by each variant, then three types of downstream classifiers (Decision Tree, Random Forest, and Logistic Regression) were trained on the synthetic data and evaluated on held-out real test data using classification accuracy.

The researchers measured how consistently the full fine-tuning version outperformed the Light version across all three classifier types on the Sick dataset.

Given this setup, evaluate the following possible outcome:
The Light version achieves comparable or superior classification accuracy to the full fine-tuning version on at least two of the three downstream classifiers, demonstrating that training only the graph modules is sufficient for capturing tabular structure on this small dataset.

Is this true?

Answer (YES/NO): NO